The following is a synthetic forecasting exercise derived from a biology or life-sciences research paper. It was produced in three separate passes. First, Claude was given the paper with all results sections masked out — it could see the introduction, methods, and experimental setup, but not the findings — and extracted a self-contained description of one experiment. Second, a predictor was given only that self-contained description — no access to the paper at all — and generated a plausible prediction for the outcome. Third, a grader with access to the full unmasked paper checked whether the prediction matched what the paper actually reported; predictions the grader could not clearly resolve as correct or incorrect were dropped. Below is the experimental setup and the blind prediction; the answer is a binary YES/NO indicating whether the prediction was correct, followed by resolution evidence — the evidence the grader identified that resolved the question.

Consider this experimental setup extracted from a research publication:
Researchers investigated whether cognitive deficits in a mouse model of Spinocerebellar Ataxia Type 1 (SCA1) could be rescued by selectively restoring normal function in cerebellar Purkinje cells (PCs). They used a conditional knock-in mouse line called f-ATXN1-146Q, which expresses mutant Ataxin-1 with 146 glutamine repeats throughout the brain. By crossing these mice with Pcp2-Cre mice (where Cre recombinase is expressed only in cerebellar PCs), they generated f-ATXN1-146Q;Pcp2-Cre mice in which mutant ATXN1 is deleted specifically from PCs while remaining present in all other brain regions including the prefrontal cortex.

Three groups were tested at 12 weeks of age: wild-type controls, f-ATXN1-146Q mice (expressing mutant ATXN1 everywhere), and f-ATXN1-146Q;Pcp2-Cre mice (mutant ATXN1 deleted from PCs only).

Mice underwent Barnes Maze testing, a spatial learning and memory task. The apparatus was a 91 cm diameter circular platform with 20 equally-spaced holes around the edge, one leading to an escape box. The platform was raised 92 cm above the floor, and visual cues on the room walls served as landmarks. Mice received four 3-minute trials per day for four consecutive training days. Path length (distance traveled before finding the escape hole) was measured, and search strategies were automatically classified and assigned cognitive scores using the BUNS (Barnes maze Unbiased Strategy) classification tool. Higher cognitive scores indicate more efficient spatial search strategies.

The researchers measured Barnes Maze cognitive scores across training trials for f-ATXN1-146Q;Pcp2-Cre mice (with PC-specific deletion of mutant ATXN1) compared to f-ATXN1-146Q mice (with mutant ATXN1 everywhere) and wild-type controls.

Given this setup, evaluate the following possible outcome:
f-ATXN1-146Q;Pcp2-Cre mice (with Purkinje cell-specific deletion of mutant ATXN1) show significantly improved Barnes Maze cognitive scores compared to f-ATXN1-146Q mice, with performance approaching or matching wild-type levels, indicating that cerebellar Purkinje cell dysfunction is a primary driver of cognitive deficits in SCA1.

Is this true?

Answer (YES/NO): NO